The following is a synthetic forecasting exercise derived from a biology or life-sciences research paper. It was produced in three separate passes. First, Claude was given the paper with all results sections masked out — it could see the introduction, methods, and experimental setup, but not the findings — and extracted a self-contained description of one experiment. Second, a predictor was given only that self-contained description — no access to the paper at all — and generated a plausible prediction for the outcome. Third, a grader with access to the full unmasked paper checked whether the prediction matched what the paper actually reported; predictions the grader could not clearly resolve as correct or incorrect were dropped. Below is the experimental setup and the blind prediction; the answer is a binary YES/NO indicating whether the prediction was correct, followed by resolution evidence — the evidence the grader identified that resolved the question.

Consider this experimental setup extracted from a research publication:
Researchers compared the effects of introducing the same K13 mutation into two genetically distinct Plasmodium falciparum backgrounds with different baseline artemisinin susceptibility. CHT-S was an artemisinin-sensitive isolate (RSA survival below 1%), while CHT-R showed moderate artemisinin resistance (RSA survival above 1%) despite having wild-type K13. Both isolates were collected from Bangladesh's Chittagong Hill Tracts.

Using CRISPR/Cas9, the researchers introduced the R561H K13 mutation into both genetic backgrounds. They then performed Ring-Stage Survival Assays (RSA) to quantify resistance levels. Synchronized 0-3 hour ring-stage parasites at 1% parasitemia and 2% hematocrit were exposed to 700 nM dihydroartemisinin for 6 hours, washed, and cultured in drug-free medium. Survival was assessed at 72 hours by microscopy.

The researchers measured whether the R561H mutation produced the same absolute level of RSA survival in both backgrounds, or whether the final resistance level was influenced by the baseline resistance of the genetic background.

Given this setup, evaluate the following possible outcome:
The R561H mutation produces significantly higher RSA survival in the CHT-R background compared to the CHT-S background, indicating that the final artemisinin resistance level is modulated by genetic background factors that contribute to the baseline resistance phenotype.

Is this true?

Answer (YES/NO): YES